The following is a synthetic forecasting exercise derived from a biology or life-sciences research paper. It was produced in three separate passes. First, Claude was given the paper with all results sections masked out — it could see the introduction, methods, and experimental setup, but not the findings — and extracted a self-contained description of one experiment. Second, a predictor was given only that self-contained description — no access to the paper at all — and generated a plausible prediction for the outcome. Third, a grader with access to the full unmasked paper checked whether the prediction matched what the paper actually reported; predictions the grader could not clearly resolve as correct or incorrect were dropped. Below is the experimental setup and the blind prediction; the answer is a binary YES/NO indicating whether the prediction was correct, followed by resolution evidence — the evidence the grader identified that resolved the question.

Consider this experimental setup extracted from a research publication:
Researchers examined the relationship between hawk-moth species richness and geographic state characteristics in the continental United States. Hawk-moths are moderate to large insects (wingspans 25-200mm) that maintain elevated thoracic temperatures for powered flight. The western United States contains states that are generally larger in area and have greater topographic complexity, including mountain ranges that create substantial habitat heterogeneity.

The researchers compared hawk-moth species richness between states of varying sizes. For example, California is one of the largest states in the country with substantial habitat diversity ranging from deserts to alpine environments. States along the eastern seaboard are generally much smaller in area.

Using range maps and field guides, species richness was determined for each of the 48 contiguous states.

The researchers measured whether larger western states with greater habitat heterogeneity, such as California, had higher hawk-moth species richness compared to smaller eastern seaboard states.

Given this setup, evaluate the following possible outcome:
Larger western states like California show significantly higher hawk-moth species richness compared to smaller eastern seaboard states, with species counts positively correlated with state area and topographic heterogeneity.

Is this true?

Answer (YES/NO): NO